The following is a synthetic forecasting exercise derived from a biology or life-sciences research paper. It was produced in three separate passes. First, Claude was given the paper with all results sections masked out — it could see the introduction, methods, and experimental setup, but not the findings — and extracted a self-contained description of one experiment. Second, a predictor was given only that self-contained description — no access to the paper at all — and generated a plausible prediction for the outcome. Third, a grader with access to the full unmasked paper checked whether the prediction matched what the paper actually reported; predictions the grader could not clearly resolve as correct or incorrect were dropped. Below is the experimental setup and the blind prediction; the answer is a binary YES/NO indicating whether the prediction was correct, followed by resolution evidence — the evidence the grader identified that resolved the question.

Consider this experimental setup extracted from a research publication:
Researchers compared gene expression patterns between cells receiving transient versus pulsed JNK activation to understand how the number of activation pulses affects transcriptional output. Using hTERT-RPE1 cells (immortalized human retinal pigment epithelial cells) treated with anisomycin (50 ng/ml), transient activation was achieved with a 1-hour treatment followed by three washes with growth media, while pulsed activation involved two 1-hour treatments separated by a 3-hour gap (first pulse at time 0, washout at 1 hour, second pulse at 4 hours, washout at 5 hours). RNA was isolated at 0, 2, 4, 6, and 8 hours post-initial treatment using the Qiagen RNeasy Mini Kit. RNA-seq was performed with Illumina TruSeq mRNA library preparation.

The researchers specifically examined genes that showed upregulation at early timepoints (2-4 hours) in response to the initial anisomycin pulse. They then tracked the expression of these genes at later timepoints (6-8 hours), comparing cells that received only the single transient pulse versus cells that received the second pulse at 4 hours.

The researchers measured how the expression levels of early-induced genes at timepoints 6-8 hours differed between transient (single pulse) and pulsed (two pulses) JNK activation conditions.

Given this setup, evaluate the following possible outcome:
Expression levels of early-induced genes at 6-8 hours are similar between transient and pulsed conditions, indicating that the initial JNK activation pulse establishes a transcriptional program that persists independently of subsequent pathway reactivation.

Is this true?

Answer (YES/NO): NO